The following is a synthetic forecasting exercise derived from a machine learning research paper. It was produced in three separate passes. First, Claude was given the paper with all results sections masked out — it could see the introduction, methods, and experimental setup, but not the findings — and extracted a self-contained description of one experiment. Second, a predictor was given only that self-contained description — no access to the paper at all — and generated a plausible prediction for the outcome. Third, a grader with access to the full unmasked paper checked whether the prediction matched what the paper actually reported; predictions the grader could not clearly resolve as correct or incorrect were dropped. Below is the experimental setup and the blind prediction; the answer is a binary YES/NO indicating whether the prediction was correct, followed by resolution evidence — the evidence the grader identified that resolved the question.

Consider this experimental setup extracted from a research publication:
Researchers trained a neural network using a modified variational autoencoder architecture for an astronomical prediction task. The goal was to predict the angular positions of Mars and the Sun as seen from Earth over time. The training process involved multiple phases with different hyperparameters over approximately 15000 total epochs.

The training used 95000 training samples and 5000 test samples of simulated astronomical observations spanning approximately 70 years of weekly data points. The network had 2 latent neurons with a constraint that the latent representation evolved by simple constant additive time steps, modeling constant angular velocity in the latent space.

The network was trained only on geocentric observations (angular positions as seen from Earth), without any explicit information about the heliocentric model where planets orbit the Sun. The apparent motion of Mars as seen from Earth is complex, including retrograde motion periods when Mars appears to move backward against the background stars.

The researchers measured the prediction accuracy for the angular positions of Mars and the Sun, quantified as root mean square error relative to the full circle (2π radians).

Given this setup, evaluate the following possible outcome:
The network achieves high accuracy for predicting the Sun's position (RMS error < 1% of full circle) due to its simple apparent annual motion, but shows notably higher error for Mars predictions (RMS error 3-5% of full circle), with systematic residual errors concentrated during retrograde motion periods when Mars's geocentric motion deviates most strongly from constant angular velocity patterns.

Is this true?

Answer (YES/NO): NO